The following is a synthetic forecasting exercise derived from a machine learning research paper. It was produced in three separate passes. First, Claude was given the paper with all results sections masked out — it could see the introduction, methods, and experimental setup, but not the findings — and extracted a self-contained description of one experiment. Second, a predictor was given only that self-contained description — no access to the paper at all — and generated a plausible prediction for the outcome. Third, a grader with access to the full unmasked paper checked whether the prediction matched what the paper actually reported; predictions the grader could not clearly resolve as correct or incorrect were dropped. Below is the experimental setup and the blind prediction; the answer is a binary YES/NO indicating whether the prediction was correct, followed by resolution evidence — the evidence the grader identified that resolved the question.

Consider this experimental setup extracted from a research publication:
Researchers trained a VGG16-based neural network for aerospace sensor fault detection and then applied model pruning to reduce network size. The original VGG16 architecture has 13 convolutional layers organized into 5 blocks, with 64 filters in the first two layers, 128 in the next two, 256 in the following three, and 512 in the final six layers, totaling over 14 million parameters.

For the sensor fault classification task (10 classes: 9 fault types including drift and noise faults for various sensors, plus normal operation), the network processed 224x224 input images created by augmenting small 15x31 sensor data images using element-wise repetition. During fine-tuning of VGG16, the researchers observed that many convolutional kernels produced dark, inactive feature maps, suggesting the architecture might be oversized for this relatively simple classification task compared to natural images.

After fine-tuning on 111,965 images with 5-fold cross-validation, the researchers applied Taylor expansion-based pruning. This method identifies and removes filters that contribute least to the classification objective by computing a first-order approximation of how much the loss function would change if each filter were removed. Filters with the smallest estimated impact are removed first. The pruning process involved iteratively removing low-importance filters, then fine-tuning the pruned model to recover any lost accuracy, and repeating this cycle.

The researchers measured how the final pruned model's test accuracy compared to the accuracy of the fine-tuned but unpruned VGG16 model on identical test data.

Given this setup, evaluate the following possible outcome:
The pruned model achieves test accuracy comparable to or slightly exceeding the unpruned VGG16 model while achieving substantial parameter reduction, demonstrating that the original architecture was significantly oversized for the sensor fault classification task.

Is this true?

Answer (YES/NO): YES